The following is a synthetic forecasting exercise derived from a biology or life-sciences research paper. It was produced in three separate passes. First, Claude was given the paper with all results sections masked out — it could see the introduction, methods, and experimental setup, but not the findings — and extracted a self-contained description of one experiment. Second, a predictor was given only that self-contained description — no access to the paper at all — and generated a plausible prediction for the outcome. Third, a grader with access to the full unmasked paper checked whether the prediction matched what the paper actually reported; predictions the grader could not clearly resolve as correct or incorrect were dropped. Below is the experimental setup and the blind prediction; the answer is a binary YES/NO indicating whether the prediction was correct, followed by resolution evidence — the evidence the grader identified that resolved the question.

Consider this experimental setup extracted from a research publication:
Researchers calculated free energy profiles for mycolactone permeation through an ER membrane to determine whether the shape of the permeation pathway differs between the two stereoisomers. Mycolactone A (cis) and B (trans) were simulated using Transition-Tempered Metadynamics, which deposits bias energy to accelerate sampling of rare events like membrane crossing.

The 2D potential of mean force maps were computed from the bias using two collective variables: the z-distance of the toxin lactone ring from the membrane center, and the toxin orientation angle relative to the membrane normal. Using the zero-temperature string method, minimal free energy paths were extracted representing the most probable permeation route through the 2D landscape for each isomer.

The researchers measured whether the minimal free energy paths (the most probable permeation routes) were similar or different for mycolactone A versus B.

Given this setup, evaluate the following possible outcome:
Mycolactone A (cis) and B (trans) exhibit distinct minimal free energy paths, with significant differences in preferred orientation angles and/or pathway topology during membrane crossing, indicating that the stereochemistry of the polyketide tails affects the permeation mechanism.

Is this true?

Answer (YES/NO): NO